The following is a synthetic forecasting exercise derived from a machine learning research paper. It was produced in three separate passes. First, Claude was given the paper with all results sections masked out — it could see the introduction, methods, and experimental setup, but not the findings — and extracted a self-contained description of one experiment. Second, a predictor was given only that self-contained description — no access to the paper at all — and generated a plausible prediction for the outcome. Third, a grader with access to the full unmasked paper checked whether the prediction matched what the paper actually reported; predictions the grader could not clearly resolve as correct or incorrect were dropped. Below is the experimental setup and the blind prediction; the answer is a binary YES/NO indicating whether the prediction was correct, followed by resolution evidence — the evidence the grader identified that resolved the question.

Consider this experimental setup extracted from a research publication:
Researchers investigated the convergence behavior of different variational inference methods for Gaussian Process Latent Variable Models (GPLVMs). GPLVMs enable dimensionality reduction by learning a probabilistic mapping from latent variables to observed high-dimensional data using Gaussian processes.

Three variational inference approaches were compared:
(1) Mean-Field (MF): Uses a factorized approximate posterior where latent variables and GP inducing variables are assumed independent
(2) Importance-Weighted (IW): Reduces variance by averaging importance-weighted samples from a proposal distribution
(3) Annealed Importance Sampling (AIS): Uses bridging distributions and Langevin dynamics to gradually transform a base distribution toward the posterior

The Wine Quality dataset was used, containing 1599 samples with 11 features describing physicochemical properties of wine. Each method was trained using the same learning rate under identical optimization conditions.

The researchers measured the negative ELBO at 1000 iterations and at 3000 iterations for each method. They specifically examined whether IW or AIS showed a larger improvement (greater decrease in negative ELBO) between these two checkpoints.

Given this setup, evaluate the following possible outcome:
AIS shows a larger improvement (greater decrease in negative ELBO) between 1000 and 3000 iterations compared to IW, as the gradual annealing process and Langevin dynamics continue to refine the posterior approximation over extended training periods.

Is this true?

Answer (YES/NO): YES